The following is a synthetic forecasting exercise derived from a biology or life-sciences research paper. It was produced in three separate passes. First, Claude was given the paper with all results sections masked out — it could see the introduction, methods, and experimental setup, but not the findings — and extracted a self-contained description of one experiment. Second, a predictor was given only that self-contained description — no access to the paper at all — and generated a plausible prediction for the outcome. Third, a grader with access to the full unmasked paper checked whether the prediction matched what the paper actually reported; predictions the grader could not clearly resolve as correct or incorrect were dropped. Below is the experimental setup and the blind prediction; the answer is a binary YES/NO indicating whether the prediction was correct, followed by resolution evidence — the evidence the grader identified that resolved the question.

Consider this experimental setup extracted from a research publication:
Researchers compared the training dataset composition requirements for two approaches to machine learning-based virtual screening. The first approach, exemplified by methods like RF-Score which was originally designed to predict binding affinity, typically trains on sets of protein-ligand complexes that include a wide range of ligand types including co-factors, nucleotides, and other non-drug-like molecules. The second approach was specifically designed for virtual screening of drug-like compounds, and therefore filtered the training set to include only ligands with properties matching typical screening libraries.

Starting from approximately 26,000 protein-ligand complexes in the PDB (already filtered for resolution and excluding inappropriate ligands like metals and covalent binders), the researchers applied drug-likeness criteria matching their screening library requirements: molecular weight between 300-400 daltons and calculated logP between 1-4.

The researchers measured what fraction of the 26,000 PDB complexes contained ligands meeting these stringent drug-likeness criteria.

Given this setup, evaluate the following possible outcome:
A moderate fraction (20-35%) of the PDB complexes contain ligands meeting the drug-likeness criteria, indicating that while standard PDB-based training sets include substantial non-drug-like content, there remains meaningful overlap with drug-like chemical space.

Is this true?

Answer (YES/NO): NO